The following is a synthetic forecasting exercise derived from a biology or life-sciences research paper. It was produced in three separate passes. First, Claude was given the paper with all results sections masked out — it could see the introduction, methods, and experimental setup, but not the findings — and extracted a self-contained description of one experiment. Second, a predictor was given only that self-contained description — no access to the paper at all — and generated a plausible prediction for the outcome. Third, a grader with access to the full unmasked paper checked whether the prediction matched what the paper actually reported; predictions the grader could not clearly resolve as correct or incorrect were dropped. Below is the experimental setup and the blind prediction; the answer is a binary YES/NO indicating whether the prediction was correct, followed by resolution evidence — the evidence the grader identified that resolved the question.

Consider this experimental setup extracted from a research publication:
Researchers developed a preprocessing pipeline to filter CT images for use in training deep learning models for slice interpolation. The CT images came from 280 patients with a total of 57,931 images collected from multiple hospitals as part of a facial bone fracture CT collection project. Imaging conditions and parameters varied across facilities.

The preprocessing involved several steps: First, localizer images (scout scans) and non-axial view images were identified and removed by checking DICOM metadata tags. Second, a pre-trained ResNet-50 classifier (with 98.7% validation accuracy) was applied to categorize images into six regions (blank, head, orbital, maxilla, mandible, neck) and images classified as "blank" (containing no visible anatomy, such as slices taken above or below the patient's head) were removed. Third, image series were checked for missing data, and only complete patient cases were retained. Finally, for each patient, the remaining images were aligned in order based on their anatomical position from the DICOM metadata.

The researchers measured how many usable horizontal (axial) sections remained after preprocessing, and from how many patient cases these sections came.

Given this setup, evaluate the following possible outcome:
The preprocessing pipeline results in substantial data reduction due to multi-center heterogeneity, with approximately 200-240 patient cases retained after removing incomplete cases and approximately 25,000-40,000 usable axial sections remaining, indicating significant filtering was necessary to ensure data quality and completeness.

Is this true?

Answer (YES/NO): NO